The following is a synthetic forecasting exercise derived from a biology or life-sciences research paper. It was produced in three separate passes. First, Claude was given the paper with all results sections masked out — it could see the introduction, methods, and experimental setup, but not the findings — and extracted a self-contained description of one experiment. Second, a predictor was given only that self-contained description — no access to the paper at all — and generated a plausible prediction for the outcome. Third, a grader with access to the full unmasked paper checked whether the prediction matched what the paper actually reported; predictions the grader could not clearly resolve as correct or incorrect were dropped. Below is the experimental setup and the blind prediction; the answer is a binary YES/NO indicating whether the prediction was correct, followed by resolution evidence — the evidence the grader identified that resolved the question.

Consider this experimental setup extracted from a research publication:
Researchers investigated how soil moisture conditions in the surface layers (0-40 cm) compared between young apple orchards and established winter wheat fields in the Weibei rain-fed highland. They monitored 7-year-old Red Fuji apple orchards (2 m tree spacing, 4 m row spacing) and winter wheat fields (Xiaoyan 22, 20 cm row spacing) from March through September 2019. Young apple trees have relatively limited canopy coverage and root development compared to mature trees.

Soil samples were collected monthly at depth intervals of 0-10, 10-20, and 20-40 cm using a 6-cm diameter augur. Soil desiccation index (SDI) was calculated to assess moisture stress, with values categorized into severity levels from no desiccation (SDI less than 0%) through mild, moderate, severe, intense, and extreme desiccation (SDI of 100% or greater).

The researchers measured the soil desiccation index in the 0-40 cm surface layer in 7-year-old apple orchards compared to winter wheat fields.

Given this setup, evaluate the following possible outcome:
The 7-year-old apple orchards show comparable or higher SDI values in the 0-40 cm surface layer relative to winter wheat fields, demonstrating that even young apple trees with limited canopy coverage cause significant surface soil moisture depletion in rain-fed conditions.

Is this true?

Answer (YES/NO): NO